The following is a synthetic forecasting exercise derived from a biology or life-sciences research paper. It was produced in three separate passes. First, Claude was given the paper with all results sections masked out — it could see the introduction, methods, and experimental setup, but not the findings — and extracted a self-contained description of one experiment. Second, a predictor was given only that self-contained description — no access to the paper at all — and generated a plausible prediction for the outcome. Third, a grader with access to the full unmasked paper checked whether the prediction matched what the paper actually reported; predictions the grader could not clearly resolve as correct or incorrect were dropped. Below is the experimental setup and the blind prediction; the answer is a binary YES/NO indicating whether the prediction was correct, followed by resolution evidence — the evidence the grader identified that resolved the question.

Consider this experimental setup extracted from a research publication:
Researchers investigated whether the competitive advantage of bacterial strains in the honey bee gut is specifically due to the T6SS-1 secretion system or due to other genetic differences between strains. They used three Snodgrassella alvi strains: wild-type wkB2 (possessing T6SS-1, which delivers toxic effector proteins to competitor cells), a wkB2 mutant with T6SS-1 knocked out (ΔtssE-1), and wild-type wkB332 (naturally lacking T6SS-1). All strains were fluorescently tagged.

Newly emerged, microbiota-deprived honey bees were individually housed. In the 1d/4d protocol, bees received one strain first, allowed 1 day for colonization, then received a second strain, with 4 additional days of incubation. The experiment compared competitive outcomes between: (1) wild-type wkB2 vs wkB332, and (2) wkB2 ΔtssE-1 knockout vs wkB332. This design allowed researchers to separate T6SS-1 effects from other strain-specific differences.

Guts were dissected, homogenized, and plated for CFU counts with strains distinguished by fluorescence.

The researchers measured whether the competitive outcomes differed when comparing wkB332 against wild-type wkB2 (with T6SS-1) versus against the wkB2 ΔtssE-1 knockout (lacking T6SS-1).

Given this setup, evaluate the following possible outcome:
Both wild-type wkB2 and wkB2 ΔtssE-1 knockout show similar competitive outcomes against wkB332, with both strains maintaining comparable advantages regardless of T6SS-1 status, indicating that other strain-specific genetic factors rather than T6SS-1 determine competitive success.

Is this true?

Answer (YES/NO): NO